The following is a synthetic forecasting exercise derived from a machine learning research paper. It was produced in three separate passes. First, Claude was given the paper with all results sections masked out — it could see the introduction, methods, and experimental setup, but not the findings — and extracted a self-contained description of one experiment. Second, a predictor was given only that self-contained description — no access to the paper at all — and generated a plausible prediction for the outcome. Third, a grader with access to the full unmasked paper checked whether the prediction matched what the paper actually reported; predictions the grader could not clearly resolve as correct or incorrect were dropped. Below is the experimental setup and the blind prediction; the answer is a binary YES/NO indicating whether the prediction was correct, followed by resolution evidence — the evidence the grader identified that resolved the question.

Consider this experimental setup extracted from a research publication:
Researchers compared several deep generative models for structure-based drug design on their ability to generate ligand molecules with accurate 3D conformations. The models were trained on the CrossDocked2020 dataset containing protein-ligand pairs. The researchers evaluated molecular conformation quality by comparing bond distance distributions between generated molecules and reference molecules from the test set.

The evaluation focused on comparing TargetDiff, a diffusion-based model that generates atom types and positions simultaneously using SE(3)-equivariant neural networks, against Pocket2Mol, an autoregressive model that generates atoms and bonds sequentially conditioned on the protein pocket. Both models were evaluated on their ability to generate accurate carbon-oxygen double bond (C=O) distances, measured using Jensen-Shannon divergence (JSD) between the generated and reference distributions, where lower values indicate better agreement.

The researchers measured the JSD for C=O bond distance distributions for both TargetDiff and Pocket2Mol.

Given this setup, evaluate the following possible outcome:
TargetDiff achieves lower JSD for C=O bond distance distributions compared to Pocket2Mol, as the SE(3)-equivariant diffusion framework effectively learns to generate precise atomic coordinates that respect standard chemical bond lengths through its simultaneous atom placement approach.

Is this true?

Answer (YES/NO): YES